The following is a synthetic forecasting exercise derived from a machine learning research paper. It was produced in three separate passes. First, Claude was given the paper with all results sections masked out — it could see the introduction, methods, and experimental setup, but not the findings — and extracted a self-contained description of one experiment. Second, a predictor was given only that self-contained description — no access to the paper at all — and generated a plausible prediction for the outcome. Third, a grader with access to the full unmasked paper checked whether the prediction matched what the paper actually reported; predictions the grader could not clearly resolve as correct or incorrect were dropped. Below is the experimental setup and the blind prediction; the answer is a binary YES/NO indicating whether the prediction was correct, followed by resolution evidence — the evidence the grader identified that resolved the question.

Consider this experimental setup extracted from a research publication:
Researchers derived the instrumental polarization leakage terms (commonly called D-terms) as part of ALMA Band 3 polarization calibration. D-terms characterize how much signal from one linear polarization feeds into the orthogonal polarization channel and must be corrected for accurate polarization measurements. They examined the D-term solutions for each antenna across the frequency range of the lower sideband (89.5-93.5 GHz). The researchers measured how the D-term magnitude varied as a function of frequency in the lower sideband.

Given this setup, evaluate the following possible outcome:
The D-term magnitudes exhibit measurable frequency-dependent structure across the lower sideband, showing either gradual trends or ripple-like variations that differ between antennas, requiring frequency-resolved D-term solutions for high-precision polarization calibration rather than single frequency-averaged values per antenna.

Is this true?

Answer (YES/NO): NO